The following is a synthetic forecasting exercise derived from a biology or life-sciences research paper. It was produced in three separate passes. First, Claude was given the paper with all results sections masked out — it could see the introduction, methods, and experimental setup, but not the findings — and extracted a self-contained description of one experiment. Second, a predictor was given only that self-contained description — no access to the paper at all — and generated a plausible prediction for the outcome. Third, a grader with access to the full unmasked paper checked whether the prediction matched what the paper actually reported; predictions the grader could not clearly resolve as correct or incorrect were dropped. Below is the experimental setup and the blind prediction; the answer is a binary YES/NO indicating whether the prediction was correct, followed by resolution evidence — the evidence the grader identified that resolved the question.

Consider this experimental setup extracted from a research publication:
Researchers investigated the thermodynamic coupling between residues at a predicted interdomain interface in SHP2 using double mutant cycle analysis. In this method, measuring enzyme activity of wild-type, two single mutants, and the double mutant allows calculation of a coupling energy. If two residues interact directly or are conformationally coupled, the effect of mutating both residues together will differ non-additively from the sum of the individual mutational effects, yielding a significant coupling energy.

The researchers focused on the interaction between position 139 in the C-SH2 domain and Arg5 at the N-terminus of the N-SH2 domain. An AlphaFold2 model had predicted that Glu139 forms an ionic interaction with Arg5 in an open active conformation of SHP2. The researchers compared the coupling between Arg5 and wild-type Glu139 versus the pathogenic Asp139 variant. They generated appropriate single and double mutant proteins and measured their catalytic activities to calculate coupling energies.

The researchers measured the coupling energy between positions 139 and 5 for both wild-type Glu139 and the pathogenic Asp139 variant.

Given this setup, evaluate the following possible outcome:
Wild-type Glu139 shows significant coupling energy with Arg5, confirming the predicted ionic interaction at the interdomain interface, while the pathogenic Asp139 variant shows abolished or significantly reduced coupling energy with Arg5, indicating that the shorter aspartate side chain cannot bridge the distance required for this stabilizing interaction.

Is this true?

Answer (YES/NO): NO